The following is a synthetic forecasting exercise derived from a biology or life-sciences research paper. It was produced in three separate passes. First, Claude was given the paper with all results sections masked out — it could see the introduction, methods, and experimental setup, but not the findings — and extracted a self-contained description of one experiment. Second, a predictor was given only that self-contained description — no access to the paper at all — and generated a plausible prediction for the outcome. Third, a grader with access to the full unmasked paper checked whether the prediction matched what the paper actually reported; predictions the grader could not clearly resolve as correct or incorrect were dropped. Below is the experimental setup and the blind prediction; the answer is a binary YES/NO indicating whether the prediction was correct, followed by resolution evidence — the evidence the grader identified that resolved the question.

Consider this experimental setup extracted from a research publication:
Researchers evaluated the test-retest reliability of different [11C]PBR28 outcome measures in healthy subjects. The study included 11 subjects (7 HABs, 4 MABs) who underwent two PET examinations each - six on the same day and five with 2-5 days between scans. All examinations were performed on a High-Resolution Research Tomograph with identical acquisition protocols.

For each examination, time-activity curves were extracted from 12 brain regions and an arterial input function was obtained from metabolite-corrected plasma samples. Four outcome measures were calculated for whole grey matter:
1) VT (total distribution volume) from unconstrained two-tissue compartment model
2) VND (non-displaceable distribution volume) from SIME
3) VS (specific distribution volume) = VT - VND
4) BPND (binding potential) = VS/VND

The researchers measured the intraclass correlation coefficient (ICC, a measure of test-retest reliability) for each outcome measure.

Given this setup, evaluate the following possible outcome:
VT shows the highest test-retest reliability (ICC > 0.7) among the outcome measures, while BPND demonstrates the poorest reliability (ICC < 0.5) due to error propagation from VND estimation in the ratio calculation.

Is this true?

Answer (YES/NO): NO